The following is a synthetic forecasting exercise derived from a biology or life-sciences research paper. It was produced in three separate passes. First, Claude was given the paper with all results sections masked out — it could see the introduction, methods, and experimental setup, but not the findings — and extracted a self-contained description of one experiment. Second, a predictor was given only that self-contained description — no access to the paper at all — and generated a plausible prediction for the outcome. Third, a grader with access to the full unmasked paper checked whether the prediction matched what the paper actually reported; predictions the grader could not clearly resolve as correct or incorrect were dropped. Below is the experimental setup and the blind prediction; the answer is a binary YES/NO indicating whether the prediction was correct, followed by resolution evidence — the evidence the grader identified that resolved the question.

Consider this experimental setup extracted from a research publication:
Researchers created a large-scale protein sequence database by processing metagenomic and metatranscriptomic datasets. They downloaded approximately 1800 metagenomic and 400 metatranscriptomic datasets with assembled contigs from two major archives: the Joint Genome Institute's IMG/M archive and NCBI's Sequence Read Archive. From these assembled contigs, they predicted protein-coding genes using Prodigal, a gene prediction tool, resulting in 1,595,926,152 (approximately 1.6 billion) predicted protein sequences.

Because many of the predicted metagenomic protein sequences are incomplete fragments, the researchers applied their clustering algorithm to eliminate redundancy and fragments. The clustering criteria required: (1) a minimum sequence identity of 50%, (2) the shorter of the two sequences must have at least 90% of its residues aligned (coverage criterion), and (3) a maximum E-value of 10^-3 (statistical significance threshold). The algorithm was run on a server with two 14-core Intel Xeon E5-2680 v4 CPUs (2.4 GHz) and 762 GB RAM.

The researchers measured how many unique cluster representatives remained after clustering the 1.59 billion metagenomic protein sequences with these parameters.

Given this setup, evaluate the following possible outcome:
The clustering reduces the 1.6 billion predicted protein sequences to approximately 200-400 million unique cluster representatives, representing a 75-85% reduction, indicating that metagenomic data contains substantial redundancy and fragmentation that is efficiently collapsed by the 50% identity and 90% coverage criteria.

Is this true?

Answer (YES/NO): NO